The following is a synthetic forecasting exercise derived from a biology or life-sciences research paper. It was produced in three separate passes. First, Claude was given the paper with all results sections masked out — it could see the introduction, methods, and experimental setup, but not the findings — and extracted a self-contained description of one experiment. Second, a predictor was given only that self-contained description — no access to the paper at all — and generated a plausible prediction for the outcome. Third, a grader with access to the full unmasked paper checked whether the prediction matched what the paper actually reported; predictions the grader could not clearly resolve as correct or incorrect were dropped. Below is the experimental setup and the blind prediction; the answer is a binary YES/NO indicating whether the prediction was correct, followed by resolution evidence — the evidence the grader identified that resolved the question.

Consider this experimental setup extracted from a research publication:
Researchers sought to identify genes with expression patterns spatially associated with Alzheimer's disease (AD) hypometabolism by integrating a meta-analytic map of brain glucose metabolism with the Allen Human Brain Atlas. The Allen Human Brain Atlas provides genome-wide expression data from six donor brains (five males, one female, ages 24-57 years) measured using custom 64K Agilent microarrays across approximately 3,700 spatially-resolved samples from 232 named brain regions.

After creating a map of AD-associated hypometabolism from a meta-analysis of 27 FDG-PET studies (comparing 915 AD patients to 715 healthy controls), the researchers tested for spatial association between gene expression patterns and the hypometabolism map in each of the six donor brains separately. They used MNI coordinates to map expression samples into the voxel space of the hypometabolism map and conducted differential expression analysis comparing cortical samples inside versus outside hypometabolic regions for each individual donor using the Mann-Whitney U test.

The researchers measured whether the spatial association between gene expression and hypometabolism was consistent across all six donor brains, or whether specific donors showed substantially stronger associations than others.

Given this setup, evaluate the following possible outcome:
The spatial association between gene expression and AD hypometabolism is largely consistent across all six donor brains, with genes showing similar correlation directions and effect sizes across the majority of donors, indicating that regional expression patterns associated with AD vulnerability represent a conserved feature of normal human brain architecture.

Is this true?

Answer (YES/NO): NO